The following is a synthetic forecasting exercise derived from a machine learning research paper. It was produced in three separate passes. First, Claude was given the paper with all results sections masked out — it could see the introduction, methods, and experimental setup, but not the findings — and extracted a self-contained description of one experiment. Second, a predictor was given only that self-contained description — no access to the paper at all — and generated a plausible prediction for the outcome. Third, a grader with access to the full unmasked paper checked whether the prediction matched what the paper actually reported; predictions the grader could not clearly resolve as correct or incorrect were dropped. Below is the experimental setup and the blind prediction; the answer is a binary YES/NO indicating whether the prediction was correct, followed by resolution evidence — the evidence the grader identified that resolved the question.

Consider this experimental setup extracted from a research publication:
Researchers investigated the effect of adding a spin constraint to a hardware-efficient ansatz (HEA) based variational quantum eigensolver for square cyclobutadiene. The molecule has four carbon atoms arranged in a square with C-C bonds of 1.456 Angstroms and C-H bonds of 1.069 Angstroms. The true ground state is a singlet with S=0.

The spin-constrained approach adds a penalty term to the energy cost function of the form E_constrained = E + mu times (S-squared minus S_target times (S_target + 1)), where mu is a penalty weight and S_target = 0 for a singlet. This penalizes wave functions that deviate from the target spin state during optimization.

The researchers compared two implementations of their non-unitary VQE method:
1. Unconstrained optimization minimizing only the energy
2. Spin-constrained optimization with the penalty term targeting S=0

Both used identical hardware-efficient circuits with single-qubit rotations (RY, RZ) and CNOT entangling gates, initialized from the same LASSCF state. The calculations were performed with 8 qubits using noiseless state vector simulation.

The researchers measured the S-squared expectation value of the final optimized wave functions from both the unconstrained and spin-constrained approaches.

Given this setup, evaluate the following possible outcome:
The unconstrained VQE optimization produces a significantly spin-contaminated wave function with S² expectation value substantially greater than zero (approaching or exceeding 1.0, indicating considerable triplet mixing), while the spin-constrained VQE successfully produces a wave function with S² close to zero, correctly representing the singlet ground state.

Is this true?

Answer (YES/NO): YES